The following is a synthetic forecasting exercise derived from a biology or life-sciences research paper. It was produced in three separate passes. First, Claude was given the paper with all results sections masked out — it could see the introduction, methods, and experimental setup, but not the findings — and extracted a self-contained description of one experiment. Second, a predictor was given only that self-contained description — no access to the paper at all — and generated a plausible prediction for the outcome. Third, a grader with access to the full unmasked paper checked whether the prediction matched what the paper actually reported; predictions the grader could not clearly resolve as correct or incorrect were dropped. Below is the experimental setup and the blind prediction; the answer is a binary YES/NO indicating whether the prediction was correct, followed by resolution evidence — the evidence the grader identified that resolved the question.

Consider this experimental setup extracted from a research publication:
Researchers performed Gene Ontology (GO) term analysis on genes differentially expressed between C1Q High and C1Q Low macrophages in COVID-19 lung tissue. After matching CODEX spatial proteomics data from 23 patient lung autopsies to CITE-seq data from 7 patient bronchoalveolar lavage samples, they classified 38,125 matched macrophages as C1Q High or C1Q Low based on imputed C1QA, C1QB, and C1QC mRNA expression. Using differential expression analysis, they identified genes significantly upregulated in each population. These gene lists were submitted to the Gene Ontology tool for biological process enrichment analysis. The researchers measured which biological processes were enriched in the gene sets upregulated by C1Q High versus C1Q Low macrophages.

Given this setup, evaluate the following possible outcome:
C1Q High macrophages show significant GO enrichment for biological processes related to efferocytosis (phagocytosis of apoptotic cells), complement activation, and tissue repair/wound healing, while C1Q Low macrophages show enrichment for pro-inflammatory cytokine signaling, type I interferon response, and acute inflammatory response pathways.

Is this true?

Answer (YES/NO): NO